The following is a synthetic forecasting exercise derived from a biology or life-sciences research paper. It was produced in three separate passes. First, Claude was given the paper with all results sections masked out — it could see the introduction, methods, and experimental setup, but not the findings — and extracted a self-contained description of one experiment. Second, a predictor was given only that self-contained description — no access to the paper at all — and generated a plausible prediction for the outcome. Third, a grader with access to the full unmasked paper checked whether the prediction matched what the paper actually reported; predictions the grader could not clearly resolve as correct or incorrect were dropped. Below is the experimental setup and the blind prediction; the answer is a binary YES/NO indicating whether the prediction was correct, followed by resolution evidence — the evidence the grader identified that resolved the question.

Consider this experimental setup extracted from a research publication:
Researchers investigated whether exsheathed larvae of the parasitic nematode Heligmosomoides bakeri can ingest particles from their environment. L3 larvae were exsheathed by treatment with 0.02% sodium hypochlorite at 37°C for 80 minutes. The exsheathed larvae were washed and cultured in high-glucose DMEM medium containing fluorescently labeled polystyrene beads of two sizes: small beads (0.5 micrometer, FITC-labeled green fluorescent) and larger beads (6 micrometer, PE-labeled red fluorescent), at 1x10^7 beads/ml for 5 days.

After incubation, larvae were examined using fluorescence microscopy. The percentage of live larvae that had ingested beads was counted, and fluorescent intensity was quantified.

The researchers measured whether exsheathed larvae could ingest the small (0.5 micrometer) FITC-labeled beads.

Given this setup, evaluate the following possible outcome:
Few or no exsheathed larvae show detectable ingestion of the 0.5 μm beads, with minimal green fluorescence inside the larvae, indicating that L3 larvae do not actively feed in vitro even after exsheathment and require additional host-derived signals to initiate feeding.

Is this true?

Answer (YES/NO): NO